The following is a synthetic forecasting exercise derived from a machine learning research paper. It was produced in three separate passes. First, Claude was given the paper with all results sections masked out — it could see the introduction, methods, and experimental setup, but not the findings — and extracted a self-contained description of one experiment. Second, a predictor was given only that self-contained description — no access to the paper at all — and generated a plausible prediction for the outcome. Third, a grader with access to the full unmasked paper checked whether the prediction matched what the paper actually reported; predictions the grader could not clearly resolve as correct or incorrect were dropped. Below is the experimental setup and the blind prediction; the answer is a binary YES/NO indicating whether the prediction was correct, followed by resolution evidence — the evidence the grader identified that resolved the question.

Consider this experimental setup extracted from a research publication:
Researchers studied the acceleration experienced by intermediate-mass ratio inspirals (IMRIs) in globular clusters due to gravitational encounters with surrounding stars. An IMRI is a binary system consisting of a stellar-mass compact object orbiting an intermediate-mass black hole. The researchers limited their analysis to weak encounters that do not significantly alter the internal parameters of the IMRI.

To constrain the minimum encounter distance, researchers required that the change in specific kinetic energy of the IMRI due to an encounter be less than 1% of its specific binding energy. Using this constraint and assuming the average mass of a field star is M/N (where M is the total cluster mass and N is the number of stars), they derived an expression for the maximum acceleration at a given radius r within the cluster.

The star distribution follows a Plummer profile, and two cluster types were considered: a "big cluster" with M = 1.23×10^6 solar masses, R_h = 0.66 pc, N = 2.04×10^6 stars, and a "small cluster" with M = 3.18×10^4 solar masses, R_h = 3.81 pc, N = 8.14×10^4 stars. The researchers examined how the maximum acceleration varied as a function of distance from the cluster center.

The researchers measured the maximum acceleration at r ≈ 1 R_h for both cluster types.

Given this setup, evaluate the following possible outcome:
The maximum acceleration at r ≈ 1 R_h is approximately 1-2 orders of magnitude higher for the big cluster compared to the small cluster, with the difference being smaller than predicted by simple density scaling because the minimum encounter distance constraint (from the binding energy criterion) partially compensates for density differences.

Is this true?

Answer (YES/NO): YES